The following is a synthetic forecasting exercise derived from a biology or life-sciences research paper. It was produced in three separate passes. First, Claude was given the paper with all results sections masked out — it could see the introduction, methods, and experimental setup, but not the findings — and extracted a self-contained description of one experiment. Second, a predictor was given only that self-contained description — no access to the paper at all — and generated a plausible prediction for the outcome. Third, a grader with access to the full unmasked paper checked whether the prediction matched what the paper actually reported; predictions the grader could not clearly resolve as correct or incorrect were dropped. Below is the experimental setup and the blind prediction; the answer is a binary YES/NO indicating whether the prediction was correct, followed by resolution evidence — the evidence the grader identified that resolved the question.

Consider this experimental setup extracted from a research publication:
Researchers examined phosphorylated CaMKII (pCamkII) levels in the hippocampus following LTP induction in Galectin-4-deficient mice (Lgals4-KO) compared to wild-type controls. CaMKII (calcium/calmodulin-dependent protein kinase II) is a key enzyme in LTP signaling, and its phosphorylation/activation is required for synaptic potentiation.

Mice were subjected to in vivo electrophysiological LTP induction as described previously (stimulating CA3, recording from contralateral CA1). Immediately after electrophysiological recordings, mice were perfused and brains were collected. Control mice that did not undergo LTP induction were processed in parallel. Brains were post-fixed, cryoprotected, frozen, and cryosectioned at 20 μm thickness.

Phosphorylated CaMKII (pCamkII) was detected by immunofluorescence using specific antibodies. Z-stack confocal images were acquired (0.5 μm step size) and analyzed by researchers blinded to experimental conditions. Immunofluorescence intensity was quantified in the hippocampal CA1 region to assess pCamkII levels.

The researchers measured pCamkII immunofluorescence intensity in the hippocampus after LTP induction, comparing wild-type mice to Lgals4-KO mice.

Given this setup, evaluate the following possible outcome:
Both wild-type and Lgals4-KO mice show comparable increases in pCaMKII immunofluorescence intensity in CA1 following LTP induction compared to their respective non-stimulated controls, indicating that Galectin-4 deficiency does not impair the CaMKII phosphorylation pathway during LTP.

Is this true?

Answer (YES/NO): NO